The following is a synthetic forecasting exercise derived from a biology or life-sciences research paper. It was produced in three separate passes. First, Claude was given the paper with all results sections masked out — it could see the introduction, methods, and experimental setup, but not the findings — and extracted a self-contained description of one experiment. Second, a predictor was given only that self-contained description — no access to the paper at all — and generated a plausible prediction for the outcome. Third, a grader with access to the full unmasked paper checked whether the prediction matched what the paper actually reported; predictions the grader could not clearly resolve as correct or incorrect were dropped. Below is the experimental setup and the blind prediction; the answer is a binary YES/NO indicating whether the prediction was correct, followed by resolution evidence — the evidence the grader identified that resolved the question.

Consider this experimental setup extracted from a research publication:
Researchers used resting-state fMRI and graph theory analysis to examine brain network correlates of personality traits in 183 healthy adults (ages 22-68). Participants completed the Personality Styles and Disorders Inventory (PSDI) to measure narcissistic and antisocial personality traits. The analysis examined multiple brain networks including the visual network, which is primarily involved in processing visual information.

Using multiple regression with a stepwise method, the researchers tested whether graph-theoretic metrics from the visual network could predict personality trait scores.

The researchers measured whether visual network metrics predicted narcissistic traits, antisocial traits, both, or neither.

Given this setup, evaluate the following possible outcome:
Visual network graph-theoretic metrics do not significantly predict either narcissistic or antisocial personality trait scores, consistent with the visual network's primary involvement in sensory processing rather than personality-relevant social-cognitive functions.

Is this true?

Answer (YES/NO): NO